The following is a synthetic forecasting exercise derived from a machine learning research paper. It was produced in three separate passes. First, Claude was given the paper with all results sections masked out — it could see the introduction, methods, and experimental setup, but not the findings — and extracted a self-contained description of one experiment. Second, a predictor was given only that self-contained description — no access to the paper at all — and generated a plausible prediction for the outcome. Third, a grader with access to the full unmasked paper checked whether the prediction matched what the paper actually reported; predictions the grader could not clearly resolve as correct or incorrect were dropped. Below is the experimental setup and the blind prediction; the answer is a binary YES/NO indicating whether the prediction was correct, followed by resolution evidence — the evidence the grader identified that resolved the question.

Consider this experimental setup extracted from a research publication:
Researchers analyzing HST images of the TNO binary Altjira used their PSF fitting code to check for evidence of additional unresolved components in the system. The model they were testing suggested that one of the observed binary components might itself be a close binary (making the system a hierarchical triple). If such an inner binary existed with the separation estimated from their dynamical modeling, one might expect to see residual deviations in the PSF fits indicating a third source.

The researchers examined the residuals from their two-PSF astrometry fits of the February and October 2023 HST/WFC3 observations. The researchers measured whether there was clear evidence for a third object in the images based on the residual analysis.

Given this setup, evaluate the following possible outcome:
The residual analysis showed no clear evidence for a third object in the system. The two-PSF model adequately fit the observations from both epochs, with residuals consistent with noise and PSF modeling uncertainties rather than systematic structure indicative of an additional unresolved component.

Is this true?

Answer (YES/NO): YES